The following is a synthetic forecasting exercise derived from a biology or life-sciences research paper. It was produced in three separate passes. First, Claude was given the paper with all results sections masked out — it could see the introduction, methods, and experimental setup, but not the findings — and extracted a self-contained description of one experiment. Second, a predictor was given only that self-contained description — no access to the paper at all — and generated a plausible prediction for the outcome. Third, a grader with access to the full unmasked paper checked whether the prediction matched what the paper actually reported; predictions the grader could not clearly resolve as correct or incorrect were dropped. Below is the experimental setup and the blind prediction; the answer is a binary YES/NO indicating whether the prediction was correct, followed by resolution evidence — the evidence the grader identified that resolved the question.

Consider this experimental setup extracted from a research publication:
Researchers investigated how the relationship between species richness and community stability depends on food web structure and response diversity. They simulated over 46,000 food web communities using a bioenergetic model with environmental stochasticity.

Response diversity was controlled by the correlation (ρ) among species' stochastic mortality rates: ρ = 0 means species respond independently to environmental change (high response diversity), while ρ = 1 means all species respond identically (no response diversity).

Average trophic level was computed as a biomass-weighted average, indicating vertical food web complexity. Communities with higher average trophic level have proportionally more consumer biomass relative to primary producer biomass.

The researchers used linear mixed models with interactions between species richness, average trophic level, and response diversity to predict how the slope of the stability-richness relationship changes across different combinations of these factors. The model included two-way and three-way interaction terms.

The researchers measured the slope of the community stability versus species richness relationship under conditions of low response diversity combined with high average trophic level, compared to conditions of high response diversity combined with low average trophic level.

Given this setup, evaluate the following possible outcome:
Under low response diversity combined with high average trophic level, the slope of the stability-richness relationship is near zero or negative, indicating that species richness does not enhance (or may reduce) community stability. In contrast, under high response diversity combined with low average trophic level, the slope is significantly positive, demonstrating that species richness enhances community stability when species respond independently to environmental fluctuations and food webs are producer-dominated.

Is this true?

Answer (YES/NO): YES